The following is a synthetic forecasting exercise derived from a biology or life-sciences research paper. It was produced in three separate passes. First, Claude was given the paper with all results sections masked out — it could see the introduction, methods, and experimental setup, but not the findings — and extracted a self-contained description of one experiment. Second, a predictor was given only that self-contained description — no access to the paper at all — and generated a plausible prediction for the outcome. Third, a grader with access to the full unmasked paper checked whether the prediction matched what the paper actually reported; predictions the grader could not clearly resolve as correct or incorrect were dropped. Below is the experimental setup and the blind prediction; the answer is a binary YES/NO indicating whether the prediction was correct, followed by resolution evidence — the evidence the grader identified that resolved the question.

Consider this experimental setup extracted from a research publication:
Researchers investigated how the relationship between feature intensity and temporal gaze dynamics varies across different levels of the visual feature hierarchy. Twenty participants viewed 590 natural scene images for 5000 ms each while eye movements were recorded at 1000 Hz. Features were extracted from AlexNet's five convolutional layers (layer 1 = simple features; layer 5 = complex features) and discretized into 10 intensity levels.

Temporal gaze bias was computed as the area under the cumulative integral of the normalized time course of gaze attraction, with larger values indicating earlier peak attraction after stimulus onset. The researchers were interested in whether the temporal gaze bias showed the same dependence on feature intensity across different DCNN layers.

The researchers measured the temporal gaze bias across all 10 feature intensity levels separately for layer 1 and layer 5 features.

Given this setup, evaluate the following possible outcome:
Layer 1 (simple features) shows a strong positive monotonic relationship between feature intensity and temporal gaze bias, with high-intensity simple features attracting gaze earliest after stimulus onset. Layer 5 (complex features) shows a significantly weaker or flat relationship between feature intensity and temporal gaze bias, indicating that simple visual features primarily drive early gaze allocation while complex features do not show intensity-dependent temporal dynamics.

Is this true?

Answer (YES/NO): NO